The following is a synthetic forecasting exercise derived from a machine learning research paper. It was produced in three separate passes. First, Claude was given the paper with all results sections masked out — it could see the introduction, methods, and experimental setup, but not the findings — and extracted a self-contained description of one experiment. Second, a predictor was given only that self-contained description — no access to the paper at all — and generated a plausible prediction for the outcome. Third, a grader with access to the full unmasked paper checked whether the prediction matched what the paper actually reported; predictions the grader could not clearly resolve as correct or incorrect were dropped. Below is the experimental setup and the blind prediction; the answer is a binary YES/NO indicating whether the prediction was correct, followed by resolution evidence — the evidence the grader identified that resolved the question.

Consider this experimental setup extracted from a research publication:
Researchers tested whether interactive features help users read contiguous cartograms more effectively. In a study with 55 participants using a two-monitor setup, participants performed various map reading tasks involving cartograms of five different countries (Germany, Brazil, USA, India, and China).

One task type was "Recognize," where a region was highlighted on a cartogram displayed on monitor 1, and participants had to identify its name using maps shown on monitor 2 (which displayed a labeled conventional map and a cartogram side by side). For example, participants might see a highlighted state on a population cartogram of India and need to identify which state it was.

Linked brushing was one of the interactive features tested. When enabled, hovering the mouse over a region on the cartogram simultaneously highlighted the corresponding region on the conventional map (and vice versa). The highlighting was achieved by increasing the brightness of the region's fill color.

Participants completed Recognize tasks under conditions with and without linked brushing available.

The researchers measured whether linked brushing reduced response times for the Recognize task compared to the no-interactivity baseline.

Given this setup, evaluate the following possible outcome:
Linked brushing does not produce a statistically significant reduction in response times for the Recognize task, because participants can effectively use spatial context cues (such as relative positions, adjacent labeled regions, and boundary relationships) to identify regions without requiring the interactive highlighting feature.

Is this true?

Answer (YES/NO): YES